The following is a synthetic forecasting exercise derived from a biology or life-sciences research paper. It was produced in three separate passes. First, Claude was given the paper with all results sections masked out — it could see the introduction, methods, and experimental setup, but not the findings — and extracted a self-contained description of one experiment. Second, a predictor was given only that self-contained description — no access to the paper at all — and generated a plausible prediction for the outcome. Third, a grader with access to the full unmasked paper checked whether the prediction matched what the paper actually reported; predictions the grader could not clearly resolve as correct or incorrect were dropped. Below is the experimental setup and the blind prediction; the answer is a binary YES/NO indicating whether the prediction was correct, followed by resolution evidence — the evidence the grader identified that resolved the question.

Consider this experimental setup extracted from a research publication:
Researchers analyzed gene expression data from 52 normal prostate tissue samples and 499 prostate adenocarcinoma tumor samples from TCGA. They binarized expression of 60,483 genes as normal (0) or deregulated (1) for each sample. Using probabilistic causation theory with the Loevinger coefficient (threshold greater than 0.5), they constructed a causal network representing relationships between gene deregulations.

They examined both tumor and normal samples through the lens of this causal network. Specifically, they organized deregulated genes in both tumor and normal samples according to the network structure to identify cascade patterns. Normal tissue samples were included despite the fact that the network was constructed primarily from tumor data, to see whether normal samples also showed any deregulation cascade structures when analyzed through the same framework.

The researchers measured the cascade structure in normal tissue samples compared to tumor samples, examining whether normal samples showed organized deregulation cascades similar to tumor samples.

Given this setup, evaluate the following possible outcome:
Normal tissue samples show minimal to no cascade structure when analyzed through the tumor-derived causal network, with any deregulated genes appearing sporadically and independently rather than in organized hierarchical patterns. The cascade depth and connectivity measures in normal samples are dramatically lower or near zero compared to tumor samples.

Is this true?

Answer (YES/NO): NO